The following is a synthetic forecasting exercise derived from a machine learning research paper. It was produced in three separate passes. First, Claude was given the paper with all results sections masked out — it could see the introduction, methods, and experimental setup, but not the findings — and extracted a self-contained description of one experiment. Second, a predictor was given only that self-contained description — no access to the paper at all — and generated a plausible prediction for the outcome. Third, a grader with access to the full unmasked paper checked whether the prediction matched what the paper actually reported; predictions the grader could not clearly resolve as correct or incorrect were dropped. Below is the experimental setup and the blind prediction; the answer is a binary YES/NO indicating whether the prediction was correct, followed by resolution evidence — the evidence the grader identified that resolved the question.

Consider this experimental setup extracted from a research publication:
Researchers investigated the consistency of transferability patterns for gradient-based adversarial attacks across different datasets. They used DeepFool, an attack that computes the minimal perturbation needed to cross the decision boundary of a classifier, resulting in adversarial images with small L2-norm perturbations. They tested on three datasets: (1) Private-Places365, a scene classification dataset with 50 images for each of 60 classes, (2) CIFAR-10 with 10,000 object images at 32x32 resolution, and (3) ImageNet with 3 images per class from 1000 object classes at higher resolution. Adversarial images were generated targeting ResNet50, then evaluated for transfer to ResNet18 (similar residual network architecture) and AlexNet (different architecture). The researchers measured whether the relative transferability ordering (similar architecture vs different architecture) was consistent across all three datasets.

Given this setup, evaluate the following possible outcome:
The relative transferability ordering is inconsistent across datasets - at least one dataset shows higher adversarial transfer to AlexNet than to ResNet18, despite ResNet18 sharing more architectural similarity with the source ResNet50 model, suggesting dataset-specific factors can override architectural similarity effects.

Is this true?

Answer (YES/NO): NO